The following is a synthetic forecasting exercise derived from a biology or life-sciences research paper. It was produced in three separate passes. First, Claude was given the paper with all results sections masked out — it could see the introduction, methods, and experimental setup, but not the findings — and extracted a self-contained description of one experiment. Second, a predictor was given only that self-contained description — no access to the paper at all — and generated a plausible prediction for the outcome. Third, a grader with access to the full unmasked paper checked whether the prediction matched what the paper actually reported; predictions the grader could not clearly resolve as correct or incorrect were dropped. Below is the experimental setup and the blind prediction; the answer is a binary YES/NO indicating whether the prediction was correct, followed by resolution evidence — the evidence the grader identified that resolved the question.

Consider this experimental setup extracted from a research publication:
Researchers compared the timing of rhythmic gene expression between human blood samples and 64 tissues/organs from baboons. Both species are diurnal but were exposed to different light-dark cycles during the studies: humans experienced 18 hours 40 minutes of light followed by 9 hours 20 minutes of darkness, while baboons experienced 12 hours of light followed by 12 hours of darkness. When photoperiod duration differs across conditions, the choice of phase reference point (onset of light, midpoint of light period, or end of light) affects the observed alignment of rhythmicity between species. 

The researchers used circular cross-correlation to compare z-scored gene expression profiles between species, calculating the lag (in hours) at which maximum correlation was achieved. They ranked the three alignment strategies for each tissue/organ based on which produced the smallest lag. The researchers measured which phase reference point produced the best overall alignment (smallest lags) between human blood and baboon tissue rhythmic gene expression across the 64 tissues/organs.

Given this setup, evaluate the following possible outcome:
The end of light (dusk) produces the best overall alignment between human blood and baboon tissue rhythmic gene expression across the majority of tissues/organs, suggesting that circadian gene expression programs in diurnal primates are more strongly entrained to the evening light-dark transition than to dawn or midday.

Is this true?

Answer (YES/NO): NO